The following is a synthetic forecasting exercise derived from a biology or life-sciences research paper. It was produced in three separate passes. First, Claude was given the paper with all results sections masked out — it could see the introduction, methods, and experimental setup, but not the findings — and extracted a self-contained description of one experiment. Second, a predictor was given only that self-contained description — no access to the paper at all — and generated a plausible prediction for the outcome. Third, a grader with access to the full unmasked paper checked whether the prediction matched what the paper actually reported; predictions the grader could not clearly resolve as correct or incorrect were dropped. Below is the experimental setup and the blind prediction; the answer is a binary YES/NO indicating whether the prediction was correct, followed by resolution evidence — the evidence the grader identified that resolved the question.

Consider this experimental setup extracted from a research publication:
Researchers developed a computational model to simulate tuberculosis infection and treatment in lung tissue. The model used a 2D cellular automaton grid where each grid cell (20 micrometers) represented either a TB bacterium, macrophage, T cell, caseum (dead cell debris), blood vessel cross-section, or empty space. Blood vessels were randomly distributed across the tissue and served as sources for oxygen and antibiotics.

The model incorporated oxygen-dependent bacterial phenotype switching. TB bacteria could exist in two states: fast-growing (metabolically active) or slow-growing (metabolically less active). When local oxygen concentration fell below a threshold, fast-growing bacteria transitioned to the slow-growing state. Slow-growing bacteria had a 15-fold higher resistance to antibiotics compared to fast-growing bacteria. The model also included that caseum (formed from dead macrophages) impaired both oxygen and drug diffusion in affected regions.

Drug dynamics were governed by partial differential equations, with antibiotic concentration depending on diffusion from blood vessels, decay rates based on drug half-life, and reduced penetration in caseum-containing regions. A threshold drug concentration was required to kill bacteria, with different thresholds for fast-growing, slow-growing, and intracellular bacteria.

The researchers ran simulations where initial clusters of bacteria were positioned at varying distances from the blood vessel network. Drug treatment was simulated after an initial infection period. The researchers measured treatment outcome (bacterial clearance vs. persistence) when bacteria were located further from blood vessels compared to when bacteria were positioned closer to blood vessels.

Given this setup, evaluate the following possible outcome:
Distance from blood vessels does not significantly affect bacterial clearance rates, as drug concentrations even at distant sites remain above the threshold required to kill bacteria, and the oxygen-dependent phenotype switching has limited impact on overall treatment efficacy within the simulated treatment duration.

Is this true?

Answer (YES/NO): NO